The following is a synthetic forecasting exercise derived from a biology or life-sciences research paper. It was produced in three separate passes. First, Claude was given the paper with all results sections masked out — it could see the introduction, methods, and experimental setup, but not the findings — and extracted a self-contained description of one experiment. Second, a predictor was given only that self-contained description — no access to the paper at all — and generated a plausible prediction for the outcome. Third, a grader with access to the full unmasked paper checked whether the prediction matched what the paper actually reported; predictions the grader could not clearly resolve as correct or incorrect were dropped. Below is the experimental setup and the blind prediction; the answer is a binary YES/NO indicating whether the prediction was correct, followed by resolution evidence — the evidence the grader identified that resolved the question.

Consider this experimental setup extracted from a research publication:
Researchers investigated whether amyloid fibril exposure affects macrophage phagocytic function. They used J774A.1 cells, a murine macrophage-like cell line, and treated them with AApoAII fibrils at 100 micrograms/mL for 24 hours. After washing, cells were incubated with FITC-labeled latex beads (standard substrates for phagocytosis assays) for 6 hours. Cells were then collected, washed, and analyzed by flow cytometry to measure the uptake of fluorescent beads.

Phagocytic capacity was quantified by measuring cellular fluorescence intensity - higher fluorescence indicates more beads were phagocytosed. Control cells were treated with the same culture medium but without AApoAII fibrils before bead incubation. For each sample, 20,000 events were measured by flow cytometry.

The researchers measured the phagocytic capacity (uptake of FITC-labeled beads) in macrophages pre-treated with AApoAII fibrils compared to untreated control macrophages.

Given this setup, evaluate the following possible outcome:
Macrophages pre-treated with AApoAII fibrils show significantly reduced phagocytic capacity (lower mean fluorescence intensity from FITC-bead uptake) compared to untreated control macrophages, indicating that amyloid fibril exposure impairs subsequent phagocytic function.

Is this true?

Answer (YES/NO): YES